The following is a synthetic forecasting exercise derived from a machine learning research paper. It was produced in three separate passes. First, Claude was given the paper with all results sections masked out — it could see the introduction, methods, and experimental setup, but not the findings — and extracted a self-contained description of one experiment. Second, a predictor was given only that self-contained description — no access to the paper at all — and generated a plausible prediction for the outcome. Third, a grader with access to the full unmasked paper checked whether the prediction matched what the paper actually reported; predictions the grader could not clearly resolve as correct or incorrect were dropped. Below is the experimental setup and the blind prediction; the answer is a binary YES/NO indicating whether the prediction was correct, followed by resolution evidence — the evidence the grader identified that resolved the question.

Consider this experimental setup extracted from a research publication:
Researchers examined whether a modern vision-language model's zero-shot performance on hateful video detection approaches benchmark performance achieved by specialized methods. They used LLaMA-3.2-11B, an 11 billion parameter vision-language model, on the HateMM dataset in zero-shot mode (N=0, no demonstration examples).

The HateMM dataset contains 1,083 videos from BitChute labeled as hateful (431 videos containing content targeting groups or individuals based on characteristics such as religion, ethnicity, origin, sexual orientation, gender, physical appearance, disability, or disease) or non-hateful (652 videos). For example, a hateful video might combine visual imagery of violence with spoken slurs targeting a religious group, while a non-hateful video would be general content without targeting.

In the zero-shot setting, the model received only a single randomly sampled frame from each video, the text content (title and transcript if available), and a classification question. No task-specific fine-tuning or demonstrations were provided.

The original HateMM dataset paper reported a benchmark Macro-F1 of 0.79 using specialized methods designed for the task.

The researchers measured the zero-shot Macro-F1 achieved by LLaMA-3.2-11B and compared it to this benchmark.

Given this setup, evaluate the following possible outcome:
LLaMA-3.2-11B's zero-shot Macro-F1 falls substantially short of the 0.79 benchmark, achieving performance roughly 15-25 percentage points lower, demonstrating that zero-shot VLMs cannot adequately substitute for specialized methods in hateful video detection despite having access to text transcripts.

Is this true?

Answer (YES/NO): NO